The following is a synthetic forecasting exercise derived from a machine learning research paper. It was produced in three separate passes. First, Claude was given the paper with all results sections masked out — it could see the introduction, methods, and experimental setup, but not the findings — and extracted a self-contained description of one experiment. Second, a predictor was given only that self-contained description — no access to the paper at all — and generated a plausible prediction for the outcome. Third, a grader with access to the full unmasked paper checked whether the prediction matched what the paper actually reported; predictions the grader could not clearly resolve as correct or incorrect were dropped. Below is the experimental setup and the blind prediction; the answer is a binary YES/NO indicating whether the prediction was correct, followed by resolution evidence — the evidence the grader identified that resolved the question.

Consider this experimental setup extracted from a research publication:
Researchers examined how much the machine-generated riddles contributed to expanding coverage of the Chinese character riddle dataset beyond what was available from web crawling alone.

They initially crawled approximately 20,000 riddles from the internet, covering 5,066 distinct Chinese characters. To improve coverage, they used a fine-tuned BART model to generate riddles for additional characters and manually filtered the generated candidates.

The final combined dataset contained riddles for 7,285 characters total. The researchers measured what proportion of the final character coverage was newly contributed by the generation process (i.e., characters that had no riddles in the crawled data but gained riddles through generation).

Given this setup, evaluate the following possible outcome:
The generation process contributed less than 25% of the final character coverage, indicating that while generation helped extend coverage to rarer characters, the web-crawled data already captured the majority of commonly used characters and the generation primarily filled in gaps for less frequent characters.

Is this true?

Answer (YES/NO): NO